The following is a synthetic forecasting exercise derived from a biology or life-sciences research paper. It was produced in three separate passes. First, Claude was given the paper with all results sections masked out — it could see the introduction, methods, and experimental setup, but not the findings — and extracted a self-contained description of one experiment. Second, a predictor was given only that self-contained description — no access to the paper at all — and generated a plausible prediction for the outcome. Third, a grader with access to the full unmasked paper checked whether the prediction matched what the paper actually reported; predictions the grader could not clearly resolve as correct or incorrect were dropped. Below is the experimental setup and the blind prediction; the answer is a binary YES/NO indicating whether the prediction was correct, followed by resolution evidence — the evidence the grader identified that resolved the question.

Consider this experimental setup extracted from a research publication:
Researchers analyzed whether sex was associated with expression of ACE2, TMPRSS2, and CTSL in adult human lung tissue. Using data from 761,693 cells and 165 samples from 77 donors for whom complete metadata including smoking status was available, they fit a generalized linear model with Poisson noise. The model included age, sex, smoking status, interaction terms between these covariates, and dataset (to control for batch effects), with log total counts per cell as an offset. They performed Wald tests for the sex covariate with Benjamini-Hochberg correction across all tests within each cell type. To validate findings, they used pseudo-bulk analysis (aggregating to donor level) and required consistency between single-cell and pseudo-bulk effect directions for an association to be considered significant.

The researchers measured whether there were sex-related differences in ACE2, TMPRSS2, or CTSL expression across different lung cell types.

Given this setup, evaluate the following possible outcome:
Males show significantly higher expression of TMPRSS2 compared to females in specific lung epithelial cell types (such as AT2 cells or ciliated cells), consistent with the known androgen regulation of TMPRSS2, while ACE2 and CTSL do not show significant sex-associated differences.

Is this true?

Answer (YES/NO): NO